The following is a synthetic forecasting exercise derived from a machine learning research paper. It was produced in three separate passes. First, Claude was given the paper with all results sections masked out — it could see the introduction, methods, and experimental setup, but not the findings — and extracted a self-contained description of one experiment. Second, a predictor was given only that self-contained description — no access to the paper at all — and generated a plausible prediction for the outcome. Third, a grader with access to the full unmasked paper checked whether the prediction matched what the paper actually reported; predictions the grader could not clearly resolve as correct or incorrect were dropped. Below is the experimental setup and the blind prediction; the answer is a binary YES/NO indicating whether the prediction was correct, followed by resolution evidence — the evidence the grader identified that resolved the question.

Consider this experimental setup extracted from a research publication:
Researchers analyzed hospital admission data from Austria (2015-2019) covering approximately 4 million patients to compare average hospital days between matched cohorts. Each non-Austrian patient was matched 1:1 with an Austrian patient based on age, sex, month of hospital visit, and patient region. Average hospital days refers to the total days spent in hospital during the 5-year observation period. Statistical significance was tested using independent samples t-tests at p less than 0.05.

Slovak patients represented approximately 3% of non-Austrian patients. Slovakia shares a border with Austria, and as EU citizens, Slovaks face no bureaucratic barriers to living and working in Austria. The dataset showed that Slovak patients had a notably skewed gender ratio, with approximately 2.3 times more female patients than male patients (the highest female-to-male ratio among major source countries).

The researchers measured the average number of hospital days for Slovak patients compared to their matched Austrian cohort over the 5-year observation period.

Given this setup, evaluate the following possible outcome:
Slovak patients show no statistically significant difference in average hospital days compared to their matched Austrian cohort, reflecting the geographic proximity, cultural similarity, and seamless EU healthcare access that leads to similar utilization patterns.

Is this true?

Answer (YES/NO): NO